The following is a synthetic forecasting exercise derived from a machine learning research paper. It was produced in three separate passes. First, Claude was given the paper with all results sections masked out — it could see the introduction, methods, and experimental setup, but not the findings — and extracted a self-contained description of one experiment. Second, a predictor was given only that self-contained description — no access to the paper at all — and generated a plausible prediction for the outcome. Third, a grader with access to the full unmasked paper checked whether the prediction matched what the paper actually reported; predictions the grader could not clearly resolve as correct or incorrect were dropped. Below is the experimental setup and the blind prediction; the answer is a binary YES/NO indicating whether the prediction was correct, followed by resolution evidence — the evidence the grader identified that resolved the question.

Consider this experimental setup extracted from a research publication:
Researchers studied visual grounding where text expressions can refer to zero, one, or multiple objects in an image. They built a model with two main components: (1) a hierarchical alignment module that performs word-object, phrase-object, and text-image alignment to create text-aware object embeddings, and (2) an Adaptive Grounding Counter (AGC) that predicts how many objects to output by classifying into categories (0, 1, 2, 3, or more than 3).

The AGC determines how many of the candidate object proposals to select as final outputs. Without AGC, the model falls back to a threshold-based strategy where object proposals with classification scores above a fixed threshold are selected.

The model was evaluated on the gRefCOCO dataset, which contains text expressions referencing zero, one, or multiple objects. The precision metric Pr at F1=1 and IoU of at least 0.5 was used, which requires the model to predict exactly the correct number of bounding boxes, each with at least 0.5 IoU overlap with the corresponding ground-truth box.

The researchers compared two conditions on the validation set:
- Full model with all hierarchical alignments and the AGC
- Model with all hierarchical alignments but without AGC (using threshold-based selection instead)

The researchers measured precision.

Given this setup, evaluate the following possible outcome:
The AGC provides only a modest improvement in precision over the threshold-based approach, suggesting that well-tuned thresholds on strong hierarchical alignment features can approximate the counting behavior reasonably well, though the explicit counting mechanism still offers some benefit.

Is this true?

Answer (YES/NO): NO